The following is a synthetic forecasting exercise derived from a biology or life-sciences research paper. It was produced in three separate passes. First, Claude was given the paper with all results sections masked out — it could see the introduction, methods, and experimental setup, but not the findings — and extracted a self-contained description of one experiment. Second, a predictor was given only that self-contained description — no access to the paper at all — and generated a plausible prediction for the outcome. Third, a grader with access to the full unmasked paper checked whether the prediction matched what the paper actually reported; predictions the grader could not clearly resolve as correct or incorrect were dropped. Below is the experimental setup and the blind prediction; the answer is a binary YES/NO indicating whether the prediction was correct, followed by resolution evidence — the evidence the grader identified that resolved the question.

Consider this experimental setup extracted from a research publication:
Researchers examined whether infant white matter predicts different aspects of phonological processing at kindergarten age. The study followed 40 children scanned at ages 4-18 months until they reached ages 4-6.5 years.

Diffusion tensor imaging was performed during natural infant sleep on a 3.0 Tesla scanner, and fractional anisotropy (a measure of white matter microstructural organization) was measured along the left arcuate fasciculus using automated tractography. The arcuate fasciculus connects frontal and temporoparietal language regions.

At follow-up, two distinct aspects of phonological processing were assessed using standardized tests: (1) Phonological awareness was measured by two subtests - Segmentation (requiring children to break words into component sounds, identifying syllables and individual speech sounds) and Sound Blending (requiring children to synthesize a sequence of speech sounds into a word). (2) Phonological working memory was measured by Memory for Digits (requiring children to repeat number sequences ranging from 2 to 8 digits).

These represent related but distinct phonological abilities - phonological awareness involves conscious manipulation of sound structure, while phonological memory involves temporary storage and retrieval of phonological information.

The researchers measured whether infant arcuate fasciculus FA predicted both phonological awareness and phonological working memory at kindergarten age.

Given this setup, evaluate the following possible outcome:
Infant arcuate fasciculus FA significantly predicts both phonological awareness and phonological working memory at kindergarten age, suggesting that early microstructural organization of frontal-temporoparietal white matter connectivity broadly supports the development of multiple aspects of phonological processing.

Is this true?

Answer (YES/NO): NO